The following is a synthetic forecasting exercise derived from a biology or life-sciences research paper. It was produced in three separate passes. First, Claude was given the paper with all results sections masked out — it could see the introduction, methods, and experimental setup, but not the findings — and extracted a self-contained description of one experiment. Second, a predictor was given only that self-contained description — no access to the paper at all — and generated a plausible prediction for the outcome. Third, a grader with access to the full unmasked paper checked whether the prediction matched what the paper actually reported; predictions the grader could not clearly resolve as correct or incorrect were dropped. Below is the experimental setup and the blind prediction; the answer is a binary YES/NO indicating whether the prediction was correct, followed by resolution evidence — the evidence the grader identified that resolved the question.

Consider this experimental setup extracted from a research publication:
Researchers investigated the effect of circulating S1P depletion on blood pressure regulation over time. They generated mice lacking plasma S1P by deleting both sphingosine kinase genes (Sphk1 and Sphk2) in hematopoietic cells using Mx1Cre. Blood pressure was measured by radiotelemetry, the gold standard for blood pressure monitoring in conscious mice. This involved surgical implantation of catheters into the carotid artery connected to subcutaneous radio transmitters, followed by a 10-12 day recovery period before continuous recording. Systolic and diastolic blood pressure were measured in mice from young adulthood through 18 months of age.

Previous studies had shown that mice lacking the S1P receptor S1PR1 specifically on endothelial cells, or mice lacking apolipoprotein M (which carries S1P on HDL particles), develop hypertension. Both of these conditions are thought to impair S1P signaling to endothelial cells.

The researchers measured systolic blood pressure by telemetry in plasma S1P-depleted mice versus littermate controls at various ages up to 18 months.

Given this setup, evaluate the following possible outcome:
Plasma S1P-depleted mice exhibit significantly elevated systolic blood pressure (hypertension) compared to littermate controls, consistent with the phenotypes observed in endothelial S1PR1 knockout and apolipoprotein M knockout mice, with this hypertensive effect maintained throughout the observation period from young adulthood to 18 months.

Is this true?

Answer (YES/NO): NO